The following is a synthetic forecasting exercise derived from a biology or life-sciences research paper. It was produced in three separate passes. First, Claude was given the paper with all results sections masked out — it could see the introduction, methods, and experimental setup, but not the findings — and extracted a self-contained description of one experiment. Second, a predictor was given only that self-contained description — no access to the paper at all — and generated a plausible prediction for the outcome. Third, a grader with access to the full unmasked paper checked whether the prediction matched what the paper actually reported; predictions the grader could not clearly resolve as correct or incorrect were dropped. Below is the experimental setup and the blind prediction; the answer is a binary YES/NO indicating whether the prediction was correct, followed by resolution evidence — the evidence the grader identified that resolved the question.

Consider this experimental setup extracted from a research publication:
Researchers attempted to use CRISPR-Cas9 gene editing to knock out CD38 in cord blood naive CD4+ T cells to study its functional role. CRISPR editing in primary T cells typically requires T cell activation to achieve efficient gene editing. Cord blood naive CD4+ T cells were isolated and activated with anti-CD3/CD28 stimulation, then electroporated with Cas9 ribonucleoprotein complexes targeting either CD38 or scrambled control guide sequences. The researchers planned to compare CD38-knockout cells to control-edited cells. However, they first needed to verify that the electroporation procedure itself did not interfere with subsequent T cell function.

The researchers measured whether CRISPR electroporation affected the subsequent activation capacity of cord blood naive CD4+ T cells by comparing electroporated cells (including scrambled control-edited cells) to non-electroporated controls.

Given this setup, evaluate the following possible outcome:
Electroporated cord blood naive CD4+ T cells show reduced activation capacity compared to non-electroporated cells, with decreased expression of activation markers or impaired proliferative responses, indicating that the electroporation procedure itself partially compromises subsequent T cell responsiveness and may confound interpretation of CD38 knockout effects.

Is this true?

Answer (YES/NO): YES